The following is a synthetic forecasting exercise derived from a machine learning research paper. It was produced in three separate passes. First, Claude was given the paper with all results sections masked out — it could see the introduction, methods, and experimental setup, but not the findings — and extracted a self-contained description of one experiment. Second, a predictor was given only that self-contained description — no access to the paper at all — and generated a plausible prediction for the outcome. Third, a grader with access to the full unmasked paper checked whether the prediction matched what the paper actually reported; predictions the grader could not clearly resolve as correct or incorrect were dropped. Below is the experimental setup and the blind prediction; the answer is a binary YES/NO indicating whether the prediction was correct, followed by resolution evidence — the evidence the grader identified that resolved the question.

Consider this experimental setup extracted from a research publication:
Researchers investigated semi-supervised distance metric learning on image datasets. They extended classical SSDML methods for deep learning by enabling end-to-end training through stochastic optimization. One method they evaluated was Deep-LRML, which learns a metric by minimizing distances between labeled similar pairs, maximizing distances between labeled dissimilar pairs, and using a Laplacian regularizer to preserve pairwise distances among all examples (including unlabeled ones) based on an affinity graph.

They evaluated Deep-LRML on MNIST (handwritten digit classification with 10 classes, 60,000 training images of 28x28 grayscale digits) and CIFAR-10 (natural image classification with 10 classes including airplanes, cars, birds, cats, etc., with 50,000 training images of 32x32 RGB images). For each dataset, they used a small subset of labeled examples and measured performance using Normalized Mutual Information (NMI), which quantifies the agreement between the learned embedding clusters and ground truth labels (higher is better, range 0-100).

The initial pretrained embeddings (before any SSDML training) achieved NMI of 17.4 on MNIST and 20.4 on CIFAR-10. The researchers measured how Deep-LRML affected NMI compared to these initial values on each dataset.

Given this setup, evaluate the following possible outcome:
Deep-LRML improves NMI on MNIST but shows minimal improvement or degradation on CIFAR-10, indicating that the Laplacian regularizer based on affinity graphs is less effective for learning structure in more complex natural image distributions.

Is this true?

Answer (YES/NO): YES